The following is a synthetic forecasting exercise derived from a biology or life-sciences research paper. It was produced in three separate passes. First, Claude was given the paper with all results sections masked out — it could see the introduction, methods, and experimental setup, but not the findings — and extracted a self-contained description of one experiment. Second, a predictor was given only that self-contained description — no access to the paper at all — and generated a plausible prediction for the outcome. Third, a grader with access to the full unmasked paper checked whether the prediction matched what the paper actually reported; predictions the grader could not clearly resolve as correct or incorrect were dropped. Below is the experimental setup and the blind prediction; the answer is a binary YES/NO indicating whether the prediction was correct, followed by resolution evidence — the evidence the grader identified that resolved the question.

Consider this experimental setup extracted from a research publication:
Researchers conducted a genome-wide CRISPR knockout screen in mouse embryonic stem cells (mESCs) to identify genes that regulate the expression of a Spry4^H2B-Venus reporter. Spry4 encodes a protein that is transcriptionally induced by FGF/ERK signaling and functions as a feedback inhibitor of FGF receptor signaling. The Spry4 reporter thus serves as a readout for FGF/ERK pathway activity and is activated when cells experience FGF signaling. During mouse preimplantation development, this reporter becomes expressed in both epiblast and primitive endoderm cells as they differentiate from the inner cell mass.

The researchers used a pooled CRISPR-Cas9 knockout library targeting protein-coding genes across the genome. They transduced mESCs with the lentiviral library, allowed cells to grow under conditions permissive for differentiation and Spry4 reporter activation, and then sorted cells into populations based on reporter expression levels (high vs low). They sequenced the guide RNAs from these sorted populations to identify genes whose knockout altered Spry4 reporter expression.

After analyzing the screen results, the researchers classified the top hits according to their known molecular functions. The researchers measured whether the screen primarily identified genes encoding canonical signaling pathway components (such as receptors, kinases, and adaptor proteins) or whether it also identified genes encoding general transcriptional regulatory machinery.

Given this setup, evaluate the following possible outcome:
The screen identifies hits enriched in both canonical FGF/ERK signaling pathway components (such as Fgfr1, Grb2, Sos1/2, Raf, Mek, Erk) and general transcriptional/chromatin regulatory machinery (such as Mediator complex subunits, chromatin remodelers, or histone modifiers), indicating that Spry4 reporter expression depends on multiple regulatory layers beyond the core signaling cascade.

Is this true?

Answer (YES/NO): YES